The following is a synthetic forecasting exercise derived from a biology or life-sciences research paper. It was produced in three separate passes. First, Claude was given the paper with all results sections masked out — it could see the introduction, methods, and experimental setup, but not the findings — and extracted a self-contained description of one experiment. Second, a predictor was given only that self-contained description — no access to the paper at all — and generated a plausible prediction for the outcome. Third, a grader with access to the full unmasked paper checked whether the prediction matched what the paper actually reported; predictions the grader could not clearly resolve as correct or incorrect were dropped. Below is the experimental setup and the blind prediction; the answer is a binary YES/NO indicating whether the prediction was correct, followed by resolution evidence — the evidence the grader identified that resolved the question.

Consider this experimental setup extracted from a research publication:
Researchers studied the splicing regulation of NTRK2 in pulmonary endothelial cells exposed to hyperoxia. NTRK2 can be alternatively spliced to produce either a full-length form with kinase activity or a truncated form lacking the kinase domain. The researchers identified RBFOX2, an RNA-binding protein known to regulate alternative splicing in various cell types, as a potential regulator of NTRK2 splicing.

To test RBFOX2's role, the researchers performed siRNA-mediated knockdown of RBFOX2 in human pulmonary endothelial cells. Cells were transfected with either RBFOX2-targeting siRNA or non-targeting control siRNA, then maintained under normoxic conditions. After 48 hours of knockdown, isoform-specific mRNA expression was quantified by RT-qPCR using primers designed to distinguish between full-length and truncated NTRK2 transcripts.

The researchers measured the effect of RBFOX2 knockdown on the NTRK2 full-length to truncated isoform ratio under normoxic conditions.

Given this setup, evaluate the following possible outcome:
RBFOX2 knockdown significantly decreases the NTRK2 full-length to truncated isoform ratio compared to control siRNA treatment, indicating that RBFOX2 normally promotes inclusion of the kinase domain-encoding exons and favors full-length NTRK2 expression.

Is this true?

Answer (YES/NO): NO